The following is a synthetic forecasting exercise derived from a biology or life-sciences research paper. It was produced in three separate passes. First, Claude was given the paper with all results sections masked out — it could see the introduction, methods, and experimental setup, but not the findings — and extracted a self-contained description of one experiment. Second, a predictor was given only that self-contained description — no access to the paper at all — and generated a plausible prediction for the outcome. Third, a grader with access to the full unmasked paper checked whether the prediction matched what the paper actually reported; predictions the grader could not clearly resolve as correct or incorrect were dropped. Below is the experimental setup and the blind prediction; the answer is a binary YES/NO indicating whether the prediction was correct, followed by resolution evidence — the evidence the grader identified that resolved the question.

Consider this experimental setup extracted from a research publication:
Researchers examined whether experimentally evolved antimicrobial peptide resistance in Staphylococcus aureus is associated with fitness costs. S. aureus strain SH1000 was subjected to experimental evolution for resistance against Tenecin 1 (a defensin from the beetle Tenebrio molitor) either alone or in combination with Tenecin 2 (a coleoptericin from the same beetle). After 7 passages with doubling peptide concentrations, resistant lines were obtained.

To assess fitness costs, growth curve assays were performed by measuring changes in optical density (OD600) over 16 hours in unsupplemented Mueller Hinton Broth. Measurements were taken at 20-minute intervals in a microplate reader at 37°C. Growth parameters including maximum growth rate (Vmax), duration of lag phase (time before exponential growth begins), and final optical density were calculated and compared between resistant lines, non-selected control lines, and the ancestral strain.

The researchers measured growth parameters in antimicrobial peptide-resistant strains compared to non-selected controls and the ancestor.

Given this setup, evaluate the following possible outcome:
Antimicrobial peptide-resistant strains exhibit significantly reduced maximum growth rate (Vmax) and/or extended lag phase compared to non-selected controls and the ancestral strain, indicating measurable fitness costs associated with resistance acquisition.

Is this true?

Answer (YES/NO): YES